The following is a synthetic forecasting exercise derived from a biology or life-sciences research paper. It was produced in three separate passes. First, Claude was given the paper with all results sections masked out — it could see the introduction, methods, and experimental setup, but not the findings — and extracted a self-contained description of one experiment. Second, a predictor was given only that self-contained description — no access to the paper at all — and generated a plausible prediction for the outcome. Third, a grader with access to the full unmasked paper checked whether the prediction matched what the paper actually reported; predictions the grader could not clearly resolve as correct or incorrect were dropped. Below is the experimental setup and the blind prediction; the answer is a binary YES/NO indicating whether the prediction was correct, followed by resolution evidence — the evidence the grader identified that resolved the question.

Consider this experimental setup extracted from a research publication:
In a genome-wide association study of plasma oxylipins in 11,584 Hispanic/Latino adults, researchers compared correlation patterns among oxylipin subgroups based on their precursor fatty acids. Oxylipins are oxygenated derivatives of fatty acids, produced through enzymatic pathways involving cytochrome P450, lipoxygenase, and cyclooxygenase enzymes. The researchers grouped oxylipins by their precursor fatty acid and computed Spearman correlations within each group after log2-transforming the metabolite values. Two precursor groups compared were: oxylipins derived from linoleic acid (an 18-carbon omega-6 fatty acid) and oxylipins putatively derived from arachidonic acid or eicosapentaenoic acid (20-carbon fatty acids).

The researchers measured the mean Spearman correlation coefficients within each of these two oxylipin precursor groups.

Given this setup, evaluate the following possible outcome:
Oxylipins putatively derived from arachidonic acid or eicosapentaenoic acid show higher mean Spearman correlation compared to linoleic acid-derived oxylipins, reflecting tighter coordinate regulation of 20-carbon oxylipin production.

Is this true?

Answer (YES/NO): NO